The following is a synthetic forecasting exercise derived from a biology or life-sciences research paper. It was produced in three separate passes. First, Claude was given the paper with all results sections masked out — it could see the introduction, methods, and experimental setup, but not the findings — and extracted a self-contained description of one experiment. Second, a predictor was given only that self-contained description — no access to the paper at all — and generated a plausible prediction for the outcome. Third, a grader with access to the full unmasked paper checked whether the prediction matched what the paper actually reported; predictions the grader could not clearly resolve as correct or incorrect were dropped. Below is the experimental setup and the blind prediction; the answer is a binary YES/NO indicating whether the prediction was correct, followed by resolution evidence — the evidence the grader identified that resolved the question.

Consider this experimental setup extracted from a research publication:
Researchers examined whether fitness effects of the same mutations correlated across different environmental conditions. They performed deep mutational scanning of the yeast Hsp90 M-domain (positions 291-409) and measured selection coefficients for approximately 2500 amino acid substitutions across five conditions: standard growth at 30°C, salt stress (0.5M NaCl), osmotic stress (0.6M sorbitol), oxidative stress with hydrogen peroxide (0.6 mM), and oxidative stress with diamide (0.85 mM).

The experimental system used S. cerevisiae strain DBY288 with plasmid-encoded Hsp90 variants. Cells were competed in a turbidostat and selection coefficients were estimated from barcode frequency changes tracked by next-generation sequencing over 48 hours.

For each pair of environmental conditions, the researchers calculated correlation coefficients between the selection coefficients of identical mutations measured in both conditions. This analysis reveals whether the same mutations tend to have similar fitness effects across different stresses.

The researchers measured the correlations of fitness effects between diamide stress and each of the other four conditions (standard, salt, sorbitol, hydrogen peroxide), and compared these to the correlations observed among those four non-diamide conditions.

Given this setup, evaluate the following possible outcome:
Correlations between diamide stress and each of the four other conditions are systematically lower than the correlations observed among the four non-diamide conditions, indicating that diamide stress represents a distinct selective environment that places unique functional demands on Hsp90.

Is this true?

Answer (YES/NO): YES